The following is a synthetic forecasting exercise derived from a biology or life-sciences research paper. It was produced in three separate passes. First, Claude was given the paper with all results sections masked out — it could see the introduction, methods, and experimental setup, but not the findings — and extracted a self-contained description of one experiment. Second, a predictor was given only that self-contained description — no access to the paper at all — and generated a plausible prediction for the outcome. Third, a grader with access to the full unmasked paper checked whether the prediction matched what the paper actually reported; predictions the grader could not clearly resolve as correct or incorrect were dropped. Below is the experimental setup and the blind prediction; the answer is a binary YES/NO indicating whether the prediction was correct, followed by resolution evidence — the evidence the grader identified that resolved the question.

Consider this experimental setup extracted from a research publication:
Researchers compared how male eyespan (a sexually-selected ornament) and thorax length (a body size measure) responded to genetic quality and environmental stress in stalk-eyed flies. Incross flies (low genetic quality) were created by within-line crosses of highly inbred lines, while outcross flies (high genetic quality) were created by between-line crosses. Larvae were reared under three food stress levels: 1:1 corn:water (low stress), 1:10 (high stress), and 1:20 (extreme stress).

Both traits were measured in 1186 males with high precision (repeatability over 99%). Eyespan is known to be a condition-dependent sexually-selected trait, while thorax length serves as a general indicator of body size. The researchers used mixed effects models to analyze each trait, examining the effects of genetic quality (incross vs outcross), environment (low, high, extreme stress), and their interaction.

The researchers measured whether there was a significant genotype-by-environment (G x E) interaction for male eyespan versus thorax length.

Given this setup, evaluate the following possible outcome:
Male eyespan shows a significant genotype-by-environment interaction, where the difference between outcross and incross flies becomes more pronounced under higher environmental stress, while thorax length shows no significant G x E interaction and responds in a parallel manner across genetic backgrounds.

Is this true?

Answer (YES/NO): NO